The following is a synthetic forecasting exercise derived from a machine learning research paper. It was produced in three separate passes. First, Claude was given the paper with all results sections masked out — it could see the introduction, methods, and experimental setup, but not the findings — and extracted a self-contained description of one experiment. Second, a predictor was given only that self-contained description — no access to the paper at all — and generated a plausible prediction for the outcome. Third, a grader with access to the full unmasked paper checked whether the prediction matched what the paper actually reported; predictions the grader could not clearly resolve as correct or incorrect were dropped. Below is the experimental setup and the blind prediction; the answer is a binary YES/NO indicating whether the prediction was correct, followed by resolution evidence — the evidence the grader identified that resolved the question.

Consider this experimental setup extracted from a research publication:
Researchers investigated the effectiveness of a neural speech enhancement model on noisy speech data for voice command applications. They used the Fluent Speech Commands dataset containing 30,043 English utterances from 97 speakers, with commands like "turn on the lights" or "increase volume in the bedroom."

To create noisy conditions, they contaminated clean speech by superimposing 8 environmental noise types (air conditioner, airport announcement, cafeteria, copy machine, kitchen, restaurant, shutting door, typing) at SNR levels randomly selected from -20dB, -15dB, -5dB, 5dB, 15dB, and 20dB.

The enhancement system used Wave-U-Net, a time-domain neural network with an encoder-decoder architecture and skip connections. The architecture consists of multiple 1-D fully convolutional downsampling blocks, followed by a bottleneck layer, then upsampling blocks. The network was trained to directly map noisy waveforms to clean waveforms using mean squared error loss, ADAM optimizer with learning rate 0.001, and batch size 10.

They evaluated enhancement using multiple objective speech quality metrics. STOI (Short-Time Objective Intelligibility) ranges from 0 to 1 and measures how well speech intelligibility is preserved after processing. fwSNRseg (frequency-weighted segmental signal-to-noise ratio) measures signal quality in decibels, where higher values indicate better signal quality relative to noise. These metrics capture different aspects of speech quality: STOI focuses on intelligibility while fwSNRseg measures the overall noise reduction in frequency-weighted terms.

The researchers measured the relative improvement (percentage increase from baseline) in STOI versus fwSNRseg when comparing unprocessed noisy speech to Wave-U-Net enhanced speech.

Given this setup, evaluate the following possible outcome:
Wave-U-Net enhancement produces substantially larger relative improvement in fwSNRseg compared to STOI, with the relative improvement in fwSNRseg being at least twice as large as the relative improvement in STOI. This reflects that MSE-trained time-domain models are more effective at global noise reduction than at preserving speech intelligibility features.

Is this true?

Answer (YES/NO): YES